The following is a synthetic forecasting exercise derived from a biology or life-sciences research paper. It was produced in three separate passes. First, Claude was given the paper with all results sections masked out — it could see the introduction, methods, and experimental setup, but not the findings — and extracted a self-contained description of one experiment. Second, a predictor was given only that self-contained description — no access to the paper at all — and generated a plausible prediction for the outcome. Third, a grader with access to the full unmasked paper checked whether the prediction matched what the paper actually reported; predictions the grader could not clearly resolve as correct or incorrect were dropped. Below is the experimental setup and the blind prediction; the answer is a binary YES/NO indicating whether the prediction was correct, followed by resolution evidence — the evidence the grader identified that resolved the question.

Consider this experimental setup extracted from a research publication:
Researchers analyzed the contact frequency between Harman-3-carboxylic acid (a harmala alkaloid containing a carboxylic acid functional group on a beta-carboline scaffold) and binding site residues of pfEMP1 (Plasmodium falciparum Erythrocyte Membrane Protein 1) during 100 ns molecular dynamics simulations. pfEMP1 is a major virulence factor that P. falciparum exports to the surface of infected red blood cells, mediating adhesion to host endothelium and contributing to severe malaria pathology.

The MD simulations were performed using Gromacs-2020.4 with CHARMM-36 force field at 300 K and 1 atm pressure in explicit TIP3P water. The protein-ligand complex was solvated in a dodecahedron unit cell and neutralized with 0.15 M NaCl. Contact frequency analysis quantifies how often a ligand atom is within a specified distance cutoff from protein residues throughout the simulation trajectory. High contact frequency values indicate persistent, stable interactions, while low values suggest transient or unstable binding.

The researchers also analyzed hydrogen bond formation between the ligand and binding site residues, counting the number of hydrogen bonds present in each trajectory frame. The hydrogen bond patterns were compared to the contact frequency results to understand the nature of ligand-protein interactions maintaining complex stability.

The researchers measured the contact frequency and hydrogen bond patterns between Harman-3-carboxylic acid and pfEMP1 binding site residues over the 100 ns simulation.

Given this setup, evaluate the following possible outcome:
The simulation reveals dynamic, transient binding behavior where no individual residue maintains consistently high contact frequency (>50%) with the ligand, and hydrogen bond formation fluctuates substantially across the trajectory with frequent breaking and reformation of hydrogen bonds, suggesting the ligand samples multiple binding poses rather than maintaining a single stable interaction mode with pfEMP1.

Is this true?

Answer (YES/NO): NO